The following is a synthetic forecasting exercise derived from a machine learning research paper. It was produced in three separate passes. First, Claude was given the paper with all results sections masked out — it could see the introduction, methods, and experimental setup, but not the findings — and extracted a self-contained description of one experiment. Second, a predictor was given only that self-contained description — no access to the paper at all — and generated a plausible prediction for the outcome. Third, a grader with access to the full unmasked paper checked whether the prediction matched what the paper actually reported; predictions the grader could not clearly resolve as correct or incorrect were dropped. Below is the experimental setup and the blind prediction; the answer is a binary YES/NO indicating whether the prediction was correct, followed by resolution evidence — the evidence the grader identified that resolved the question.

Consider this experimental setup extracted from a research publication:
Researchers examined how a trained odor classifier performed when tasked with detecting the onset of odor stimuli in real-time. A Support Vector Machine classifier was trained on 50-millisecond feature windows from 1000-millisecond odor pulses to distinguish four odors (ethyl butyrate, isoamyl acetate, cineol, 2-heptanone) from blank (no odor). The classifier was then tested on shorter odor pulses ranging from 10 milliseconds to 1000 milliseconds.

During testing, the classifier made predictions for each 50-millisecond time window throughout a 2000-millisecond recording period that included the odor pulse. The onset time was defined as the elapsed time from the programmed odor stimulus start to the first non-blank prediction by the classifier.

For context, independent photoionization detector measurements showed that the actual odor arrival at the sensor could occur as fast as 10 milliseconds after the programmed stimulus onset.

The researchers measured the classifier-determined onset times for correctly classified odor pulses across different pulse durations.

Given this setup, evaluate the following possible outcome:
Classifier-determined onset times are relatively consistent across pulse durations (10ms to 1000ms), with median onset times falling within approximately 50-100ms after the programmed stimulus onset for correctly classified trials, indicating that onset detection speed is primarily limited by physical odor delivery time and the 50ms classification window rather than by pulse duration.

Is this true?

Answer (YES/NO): YES